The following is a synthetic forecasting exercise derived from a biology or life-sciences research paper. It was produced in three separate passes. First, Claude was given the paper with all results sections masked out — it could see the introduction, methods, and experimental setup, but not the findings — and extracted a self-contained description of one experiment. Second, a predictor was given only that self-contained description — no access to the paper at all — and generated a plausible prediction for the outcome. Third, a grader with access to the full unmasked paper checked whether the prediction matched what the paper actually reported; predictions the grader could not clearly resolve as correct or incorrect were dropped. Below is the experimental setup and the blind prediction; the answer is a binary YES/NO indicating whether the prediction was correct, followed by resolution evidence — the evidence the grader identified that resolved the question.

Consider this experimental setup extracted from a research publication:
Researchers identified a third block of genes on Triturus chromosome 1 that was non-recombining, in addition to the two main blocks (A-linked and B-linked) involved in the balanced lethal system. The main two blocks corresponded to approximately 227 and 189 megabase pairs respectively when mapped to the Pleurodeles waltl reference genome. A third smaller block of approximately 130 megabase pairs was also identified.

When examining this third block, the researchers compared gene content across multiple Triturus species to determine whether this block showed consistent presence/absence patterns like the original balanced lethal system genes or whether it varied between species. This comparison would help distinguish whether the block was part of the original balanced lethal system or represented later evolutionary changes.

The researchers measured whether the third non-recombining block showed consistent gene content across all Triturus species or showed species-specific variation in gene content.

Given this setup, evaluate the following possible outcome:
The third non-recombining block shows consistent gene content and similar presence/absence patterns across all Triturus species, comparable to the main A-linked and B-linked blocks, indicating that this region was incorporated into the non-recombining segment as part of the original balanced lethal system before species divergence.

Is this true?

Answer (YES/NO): NO